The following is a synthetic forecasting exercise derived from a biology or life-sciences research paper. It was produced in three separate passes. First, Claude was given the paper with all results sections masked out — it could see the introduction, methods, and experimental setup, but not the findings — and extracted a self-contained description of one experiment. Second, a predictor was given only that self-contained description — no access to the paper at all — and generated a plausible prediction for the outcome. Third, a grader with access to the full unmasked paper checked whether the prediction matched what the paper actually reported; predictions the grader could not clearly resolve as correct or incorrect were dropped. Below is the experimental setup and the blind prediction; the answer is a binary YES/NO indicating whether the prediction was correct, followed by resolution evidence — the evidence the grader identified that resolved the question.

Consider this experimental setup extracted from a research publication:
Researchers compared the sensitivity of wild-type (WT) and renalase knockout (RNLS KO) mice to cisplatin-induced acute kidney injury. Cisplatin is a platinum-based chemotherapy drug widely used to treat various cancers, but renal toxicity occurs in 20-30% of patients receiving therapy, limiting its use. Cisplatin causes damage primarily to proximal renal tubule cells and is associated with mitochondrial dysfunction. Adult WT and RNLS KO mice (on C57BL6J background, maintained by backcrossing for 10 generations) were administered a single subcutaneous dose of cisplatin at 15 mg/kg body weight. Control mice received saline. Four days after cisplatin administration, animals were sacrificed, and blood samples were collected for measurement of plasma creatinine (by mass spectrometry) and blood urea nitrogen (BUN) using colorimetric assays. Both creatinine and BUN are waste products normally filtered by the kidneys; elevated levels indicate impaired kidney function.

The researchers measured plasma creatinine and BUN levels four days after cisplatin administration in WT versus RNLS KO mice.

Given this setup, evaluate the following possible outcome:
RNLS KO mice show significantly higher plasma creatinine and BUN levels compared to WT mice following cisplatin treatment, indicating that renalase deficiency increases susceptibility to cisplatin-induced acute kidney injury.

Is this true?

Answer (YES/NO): YES